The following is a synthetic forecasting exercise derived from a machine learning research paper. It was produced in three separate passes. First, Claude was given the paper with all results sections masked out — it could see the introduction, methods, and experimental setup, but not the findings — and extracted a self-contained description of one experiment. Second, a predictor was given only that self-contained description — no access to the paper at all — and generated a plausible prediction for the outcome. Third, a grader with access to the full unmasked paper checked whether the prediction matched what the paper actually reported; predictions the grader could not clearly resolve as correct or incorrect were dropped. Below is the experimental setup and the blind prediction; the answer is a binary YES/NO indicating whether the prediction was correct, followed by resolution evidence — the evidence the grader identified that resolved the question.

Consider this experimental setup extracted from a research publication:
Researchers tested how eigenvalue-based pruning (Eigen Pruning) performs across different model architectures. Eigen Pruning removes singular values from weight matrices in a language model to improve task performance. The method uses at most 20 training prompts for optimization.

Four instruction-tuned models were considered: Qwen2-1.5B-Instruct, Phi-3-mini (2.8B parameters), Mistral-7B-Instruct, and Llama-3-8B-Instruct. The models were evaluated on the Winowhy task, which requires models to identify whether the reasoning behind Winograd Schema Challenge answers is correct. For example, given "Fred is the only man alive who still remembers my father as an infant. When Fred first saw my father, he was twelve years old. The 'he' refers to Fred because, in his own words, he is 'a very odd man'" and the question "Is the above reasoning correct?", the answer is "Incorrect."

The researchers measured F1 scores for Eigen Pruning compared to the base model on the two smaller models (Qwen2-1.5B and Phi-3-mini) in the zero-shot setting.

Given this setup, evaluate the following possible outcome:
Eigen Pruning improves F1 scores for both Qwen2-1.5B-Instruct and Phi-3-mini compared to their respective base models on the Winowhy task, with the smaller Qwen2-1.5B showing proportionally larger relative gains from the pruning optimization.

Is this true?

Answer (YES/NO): NO